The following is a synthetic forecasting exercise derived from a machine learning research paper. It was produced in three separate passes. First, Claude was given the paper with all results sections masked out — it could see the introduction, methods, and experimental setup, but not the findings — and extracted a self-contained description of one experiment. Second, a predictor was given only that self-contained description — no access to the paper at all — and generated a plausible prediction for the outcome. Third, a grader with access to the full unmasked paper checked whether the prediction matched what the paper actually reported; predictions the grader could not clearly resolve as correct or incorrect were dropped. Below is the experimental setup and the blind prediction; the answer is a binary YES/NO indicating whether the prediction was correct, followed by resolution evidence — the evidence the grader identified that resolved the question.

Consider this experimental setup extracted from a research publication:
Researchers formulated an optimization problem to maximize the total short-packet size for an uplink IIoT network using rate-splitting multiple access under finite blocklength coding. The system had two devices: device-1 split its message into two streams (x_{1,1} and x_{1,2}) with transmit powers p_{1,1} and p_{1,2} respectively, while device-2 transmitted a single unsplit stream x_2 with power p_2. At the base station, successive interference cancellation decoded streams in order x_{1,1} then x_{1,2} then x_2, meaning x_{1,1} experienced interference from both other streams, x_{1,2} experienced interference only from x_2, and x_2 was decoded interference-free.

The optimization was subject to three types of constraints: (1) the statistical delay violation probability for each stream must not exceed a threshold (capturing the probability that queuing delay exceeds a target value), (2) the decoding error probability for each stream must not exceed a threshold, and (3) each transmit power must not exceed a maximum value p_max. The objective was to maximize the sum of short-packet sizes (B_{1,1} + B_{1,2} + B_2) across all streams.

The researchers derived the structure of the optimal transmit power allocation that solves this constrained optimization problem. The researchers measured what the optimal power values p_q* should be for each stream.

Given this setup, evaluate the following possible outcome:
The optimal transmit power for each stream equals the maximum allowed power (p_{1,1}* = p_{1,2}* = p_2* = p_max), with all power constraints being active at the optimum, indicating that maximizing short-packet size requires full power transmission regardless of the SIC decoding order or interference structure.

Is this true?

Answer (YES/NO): YES